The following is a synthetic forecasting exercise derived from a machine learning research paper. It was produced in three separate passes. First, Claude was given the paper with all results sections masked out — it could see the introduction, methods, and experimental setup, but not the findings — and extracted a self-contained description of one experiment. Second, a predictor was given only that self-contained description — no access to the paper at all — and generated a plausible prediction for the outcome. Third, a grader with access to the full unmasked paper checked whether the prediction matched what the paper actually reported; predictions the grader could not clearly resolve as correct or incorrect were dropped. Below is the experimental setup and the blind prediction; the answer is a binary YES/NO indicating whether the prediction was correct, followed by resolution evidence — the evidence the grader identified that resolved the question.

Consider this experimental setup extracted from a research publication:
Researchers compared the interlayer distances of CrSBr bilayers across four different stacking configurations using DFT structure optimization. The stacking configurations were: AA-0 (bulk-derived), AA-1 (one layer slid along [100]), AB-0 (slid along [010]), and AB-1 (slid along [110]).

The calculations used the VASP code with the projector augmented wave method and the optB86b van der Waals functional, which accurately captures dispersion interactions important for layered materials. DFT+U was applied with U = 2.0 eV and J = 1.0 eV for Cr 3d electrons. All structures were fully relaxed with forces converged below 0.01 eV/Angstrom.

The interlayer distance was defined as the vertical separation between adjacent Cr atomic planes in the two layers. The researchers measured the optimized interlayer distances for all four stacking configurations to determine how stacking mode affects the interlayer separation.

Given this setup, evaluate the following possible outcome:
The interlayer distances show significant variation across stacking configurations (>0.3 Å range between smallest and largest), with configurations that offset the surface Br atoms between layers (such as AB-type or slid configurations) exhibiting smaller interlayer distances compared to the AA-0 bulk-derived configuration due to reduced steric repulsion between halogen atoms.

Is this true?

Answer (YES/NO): NO